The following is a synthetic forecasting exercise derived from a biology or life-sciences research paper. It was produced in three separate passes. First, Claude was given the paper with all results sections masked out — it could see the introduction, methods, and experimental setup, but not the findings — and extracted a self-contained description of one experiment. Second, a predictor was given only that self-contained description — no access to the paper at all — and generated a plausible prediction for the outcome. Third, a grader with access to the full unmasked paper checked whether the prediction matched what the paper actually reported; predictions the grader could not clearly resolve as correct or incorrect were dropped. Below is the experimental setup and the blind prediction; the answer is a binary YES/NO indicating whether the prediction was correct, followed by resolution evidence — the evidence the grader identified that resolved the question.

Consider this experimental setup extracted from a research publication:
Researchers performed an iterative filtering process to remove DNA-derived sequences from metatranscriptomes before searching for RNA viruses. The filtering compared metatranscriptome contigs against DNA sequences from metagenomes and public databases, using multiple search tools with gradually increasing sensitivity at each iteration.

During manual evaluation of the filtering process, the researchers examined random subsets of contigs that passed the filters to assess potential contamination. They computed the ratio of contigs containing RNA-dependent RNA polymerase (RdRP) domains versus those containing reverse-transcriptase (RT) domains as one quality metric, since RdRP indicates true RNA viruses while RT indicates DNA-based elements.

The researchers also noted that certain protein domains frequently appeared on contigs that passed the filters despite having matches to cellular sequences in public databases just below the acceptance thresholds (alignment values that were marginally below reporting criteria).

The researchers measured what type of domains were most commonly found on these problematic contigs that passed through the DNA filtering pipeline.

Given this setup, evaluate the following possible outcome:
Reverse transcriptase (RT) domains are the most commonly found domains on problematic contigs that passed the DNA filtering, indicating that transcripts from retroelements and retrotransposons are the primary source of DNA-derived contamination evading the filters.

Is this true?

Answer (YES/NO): NO